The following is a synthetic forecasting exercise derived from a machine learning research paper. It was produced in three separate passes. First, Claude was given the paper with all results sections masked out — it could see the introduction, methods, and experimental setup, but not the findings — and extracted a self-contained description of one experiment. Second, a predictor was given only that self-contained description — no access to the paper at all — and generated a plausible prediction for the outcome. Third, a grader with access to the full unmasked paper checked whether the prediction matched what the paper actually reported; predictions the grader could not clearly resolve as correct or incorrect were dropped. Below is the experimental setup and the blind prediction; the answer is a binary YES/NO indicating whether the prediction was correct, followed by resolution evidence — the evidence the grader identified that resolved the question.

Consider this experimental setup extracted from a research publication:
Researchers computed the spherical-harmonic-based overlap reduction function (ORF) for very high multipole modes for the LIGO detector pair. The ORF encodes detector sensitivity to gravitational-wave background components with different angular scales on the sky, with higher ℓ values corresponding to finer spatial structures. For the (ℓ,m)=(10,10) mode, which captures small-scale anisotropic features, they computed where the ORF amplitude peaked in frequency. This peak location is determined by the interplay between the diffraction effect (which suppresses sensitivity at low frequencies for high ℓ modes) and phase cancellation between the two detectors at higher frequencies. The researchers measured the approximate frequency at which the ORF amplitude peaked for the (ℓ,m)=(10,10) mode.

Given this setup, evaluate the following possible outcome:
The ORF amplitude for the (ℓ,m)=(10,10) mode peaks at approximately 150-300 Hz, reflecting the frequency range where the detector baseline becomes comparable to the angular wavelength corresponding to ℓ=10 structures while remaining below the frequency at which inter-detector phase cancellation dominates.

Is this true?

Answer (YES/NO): YES